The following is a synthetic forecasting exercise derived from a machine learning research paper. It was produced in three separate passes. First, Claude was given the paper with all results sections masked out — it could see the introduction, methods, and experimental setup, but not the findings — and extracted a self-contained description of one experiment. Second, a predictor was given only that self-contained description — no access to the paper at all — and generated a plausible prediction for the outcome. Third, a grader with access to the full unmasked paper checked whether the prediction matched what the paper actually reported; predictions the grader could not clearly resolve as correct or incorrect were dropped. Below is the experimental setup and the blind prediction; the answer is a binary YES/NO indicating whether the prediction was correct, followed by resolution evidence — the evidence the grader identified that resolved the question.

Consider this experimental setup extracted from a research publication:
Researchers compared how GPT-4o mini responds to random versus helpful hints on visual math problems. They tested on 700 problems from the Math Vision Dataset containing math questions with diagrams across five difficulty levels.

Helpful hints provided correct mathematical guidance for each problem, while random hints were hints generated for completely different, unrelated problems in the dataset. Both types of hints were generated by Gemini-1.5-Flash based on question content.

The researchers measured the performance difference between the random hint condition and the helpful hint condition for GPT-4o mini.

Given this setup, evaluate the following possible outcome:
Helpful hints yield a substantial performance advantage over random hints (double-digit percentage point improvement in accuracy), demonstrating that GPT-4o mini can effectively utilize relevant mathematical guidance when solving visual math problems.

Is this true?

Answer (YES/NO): NO